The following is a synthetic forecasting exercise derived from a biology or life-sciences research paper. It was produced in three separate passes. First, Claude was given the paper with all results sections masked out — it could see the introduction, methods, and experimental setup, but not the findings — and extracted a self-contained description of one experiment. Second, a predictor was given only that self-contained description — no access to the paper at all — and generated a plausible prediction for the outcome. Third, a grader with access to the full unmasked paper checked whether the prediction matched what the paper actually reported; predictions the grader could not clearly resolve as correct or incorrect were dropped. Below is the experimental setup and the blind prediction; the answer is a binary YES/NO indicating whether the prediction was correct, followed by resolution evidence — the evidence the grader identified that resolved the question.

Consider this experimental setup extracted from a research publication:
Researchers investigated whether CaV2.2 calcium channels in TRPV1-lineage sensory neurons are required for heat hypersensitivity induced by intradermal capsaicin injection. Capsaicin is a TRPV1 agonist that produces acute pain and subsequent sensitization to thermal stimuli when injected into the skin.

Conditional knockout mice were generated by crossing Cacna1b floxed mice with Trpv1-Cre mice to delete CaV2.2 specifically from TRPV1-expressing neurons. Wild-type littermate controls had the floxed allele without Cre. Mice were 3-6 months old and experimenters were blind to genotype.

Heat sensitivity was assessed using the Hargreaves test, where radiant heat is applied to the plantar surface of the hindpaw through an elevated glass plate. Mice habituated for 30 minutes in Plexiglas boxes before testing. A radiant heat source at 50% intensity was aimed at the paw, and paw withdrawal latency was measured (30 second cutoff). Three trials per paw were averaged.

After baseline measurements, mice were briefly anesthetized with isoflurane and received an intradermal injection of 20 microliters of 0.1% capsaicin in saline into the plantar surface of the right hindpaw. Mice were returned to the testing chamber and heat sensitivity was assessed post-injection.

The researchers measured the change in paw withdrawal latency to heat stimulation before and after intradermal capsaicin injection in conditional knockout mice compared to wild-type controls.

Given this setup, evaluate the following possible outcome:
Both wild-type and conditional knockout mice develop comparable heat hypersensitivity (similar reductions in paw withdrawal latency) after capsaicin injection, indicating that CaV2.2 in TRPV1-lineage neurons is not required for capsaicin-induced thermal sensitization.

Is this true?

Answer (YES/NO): NO